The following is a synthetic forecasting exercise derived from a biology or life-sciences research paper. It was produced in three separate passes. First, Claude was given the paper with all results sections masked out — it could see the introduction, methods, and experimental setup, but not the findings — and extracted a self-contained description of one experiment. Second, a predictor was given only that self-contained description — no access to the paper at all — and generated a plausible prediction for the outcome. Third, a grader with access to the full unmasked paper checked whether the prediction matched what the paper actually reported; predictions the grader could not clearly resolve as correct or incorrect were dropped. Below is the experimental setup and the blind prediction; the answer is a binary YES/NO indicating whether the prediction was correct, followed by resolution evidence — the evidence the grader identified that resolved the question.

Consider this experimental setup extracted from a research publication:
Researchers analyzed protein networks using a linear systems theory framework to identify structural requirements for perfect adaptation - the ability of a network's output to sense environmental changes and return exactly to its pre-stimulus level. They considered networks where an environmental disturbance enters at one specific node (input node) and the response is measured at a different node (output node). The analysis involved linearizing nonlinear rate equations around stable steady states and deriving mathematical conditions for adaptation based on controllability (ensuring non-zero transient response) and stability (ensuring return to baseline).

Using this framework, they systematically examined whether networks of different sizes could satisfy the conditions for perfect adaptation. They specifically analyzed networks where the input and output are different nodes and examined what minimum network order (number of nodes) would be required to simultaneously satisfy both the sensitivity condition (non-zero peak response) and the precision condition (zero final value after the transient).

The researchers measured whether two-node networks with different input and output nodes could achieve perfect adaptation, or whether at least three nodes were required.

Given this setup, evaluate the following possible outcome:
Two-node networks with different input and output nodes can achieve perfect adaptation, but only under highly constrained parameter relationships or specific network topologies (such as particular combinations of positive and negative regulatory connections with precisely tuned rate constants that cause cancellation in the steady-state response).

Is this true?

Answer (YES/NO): NO